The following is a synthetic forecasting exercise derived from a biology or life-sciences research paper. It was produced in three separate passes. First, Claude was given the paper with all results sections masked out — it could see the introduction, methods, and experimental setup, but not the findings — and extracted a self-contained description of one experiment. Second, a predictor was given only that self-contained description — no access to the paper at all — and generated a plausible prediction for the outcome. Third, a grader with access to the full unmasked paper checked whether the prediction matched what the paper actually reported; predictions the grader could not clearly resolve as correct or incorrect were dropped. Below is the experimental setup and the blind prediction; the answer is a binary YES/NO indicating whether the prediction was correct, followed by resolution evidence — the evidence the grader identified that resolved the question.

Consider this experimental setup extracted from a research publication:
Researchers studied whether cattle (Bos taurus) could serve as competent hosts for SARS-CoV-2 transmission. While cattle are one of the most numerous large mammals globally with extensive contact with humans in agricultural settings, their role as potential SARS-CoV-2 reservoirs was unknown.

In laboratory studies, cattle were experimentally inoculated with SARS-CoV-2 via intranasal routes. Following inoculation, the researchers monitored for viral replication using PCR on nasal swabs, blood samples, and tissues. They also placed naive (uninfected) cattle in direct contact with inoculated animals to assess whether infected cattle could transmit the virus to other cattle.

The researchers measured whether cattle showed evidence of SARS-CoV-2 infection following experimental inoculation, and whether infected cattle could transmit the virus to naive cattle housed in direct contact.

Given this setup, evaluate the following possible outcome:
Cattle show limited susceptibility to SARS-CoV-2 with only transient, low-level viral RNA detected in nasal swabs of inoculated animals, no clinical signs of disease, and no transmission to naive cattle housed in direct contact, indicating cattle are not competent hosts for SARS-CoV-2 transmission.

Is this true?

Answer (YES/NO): NO